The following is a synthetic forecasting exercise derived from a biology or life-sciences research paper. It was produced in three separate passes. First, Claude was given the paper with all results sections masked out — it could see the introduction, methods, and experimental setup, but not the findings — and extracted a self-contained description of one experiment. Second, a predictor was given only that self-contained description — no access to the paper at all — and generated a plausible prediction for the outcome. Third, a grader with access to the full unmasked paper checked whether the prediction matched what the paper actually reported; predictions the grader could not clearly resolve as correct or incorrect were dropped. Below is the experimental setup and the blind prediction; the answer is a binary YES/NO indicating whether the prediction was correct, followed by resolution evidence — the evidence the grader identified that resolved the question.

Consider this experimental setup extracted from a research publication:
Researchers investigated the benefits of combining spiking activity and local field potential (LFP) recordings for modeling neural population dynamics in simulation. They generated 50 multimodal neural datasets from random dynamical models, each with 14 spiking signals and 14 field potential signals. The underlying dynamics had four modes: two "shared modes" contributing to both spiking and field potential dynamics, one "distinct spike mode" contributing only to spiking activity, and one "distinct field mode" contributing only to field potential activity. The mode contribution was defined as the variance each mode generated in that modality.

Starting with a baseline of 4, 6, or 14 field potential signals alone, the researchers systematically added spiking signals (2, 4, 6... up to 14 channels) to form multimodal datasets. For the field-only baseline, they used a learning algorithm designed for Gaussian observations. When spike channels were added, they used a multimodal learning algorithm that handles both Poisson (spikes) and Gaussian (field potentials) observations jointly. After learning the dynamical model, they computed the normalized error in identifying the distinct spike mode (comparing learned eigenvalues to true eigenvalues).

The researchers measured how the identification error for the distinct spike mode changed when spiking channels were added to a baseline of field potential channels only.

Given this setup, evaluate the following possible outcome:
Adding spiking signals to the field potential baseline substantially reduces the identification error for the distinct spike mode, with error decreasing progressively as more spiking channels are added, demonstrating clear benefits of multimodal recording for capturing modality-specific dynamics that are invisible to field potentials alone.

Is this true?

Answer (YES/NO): YES